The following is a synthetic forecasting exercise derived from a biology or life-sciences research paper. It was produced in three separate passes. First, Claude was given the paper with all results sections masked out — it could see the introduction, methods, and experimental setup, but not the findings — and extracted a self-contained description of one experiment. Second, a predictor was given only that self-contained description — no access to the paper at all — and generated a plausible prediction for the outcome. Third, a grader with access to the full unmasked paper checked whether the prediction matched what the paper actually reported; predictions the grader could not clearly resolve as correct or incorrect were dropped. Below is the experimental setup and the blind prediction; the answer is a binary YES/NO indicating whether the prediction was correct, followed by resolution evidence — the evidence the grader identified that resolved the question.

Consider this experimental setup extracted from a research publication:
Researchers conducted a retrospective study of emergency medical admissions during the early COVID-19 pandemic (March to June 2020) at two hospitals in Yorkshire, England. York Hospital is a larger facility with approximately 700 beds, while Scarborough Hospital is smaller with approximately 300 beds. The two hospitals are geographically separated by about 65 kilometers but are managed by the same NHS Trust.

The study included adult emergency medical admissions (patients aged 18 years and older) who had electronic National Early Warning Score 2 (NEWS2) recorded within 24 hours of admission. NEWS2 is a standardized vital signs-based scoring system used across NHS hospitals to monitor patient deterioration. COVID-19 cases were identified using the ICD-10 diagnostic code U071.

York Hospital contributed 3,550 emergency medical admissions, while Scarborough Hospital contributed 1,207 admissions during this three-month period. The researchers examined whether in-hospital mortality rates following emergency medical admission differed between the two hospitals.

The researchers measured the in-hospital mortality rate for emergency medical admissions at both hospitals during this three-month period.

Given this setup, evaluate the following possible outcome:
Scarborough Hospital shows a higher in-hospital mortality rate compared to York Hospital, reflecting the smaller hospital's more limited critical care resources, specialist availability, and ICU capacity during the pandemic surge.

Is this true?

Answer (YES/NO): NO